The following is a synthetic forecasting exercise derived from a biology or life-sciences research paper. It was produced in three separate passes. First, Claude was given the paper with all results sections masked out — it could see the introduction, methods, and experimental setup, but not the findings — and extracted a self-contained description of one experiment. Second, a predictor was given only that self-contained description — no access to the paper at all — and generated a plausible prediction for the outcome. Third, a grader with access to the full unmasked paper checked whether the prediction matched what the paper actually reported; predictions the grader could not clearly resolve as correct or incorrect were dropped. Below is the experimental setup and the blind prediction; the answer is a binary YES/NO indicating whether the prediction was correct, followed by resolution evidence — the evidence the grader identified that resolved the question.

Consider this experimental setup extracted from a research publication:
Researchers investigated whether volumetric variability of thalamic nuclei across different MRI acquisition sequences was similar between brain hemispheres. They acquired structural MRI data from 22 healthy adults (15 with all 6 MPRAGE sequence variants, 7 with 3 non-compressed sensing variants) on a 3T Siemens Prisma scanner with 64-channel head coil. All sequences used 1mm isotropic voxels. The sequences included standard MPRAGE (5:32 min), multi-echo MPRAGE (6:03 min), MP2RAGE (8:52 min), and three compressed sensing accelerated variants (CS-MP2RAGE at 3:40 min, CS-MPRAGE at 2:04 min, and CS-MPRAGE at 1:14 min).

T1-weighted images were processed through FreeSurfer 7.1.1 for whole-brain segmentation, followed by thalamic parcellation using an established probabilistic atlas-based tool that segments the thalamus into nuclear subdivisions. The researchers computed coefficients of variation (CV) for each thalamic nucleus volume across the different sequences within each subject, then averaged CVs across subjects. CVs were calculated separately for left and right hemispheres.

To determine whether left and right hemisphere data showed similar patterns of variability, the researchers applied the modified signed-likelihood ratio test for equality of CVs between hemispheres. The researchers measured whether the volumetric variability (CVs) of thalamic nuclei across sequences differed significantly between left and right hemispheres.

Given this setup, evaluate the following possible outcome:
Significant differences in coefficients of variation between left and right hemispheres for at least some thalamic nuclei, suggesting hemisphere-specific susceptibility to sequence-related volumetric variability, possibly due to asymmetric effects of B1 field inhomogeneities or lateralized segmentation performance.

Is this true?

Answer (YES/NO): NO